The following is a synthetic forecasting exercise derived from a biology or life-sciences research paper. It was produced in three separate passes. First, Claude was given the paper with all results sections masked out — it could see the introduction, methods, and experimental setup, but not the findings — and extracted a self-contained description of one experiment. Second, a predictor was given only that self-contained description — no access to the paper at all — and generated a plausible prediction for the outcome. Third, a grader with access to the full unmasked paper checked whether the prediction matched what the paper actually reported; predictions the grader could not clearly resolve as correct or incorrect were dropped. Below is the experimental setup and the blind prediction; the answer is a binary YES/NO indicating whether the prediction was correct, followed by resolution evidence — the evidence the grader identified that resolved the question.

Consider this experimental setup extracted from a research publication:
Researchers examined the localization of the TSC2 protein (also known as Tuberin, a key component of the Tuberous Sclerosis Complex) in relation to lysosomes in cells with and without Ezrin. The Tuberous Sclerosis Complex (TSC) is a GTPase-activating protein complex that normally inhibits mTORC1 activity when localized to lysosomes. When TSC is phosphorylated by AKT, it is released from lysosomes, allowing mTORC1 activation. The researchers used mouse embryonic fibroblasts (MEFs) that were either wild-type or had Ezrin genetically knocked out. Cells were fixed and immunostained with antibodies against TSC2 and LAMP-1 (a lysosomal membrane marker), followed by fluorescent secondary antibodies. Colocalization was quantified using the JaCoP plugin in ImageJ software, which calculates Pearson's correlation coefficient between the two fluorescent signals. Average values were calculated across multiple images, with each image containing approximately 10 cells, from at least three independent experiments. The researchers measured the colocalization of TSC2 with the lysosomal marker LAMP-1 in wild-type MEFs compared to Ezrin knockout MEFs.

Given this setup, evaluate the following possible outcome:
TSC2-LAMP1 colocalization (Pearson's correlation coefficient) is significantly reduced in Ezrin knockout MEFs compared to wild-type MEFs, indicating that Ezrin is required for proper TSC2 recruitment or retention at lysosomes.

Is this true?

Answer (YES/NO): NO